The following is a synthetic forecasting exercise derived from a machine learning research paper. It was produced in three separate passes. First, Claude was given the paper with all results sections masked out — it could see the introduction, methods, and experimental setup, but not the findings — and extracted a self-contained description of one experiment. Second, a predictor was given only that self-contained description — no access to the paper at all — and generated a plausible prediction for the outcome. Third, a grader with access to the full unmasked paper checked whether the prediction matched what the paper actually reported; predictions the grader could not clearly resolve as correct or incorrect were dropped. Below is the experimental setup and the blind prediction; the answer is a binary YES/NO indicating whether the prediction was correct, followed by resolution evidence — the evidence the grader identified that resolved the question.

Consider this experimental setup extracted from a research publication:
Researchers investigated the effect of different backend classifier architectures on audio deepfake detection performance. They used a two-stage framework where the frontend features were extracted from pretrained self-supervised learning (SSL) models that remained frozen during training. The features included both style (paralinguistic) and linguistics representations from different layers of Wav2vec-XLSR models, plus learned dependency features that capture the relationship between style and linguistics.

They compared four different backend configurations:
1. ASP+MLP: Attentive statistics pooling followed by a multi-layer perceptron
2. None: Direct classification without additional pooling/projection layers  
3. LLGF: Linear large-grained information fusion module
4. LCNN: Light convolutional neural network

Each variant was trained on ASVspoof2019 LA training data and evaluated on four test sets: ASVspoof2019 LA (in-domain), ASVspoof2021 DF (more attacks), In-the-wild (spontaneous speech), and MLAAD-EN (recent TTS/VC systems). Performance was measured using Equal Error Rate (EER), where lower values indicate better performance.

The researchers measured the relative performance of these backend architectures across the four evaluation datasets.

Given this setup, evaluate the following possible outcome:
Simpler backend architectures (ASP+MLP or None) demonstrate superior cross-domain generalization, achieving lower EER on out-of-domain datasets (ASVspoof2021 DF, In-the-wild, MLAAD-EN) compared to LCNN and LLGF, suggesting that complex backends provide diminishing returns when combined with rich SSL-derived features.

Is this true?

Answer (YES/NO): NO